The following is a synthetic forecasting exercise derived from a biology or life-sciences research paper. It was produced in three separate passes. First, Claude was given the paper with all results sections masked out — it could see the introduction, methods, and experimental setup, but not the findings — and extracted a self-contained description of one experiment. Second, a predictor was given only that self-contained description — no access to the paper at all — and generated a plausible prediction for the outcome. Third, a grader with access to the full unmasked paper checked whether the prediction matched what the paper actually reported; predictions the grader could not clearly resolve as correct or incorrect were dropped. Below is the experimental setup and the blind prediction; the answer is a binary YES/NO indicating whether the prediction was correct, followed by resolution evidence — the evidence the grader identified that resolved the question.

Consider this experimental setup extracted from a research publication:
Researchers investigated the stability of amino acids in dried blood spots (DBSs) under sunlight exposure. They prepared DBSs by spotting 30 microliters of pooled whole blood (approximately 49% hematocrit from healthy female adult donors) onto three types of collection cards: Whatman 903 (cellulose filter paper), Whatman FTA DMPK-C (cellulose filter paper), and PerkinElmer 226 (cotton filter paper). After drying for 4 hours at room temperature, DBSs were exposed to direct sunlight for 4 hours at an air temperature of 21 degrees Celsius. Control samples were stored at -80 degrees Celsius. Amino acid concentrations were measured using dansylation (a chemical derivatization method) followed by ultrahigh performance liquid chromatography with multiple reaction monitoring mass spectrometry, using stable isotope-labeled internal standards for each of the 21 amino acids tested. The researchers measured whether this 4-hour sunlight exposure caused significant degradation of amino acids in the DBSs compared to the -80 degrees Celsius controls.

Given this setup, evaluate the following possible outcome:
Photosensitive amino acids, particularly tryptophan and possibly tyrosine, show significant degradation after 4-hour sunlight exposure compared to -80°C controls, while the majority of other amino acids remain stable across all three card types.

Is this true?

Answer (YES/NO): NO